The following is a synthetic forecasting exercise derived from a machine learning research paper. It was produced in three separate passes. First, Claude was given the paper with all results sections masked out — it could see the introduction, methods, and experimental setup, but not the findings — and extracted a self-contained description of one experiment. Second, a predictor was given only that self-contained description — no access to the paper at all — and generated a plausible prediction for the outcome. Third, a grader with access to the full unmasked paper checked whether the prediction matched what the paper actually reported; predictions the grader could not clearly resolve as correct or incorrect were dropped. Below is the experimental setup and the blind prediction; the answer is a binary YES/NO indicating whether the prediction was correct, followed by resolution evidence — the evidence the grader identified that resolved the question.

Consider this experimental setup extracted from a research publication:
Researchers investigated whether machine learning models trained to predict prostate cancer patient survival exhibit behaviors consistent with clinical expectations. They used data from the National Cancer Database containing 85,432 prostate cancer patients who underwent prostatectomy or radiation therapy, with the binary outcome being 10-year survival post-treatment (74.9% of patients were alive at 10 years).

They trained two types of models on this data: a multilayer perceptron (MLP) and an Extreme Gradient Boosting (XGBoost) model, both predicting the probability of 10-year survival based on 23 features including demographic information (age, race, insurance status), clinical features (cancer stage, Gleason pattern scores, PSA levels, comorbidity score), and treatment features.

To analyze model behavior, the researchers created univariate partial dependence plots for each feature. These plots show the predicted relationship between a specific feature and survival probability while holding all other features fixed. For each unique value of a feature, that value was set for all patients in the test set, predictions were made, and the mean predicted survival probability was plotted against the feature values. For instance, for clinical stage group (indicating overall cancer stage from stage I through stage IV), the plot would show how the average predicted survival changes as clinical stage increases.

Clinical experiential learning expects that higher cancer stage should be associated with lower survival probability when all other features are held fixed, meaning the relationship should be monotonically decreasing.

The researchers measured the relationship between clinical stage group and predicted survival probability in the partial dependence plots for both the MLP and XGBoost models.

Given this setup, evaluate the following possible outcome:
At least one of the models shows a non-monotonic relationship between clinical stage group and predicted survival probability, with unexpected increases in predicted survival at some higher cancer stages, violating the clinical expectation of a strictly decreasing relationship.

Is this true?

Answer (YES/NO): YES